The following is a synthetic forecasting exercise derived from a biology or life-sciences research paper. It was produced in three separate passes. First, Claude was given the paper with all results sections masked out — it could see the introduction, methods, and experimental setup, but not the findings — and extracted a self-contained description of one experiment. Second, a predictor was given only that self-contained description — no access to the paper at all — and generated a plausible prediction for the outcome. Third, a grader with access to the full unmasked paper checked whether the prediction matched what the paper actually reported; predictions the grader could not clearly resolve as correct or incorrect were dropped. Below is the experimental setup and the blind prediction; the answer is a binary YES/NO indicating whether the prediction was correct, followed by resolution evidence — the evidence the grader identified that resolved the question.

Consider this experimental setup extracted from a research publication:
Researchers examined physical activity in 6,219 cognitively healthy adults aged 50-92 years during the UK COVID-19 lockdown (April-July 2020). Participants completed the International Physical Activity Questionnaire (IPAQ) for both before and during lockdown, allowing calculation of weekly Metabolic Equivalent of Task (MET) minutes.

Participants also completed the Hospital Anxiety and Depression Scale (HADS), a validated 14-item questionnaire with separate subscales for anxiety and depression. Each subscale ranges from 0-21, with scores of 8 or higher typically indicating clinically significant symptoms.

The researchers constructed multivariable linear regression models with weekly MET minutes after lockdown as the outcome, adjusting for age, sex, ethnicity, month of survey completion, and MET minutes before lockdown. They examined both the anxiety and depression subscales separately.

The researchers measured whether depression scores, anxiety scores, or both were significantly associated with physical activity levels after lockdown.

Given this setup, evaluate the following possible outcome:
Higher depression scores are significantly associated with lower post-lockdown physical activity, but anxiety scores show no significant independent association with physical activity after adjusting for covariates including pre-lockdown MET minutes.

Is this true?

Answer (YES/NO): YES